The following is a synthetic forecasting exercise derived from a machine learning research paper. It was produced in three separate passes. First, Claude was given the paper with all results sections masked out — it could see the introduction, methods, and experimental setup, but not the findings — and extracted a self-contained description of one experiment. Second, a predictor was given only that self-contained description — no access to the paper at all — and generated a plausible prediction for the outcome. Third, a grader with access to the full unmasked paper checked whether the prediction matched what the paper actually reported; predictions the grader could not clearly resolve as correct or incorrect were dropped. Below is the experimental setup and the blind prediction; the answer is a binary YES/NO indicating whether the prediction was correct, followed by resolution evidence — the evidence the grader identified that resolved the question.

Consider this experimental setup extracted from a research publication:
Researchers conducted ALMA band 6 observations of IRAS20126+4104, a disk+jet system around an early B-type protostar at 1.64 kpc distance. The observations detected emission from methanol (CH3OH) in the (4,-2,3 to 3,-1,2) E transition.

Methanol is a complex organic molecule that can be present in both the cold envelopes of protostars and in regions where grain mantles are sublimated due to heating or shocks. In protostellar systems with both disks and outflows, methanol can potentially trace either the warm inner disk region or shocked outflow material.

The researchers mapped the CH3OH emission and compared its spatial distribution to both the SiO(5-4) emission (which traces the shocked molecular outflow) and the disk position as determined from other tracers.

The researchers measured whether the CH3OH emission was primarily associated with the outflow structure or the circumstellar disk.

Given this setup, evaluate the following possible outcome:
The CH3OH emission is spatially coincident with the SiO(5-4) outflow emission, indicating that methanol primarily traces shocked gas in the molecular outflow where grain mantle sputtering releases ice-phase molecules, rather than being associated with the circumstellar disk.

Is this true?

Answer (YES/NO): NO